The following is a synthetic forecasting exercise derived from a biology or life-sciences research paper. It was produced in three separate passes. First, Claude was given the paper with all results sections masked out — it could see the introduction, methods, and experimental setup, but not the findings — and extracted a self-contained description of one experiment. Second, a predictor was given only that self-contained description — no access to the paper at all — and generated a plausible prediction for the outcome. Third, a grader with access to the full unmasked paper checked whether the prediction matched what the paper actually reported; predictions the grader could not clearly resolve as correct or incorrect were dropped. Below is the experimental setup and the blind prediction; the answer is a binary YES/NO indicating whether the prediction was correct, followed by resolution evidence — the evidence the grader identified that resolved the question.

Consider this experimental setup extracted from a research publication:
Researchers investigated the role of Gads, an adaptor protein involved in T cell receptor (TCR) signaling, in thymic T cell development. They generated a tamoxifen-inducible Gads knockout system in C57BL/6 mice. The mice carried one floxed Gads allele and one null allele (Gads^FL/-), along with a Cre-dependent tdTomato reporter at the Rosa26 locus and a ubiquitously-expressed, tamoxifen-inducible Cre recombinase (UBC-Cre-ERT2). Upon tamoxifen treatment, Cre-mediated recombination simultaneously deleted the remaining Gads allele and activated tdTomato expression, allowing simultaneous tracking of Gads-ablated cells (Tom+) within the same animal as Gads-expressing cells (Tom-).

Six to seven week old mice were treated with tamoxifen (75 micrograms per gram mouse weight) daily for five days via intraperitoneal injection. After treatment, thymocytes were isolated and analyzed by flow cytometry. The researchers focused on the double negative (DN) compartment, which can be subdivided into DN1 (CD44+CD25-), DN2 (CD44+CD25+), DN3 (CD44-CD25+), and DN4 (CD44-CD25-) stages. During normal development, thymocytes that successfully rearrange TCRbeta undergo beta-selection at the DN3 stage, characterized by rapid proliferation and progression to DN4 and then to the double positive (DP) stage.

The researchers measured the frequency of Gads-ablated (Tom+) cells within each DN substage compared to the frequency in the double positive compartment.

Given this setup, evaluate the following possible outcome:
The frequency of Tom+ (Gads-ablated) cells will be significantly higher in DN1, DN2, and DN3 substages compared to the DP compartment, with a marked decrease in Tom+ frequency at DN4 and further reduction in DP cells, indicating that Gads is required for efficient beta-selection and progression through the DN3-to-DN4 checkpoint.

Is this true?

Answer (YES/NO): YES